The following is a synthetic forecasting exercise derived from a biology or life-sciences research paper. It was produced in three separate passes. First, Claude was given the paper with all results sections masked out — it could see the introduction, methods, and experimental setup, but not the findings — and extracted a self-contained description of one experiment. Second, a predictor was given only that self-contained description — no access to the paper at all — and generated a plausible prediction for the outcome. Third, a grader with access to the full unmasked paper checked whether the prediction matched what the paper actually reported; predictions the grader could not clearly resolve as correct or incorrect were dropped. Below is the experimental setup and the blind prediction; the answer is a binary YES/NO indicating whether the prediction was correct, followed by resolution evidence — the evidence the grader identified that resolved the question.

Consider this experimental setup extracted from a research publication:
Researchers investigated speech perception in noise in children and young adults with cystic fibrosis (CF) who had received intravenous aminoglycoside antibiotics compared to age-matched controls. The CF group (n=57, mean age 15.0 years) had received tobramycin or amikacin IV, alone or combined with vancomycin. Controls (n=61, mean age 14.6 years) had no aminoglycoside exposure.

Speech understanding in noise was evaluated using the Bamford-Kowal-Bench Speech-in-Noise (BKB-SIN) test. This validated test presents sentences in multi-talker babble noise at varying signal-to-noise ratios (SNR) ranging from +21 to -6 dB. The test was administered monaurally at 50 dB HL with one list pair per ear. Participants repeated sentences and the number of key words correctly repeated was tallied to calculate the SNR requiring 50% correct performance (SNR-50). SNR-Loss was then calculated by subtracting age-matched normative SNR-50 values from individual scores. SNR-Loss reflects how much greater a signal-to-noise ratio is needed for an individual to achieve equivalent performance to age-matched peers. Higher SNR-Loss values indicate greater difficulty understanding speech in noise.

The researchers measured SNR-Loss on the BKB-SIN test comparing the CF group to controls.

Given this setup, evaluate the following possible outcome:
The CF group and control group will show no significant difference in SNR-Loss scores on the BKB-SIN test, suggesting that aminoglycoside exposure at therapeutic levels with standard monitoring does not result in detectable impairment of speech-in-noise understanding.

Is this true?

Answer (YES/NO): NO